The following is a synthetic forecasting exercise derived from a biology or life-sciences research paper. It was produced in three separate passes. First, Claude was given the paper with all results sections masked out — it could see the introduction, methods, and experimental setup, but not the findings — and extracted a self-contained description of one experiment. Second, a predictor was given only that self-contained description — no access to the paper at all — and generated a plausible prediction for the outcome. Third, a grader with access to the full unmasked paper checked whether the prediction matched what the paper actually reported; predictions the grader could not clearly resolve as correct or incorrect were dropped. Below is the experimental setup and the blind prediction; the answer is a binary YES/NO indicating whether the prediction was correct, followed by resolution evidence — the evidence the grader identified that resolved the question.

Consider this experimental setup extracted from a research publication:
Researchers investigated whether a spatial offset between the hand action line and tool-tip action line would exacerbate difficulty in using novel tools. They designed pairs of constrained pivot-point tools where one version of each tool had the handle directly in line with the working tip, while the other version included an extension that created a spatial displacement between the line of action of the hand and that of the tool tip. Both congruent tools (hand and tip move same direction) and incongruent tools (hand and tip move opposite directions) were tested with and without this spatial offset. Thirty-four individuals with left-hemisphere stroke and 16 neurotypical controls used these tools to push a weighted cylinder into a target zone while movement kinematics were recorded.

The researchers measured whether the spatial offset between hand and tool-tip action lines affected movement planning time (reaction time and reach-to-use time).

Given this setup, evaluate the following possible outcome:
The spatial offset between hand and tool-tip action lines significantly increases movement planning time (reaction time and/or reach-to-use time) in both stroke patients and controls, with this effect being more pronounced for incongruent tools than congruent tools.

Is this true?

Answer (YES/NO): NO